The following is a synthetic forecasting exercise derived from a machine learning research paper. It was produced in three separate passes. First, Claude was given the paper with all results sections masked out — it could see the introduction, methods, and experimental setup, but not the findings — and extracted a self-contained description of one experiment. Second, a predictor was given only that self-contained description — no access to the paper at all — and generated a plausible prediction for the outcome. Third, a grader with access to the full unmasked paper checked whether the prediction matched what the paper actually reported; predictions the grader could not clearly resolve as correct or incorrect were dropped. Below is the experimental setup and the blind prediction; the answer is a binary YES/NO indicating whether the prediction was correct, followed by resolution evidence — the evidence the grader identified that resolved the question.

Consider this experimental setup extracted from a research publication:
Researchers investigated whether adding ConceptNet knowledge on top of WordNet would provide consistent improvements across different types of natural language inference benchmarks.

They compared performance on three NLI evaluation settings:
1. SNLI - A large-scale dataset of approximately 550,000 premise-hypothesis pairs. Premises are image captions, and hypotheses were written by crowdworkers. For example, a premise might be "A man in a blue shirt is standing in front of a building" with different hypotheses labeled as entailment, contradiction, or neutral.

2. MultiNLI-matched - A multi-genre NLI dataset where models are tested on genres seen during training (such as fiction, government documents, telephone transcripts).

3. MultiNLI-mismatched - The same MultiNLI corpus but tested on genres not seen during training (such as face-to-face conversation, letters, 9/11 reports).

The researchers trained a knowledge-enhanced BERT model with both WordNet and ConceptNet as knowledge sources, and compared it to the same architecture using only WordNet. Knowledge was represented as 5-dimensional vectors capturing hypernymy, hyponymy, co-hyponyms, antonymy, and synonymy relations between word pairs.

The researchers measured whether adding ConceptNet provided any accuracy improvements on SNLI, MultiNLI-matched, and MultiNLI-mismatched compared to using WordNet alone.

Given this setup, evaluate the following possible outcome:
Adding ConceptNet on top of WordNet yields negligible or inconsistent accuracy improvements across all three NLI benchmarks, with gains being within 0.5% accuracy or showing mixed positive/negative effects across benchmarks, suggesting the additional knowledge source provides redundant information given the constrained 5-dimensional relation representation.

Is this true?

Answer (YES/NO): NO